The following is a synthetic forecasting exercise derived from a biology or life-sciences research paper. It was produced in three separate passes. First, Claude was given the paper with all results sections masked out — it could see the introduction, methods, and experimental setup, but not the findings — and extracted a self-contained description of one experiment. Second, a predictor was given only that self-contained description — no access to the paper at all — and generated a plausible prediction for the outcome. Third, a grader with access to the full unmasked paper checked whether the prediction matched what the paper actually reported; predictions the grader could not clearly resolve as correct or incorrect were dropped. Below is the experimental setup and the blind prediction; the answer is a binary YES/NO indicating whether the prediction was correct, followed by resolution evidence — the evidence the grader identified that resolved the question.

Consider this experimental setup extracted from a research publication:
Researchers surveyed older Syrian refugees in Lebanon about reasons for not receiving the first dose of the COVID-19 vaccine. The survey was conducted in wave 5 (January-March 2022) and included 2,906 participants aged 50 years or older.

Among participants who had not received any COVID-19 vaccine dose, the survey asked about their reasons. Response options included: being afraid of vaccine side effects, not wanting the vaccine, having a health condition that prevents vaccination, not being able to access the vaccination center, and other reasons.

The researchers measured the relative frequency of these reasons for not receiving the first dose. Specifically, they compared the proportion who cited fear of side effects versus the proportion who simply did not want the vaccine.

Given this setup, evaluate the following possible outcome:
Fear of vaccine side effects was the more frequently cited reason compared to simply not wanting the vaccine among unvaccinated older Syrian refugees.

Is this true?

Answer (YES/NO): YES